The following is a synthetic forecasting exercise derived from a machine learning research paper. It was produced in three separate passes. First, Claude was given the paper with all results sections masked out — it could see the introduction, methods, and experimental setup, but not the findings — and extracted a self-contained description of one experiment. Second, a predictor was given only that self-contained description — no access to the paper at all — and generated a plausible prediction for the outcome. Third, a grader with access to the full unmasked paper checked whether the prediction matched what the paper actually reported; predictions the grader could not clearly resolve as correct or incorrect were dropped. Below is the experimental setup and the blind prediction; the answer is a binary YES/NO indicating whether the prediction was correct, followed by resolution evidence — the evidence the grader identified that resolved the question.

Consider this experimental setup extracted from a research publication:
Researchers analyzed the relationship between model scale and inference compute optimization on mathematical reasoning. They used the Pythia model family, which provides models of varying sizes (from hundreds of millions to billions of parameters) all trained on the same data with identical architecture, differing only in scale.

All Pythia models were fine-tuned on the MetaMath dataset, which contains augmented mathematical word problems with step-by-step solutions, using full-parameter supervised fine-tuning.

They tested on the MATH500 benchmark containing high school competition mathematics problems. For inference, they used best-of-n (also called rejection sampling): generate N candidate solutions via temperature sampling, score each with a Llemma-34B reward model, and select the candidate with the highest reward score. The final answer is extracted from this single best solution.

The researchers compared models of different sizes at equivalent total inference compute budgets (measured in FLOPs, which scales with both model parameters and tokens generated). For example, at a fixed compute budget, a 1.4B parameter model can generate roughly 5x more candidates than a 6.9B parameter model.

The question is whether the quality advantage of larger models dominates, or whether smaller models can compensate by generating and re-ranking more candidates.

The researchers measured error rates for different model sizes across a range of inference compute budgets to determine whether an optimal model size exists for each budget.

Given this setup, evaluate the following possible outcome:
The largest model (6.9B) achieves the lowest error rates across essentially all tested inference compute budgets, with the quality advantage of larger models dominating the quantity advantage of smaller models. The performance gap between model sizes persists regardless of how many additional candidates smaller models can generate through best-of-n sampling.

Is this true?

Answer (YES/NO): NO